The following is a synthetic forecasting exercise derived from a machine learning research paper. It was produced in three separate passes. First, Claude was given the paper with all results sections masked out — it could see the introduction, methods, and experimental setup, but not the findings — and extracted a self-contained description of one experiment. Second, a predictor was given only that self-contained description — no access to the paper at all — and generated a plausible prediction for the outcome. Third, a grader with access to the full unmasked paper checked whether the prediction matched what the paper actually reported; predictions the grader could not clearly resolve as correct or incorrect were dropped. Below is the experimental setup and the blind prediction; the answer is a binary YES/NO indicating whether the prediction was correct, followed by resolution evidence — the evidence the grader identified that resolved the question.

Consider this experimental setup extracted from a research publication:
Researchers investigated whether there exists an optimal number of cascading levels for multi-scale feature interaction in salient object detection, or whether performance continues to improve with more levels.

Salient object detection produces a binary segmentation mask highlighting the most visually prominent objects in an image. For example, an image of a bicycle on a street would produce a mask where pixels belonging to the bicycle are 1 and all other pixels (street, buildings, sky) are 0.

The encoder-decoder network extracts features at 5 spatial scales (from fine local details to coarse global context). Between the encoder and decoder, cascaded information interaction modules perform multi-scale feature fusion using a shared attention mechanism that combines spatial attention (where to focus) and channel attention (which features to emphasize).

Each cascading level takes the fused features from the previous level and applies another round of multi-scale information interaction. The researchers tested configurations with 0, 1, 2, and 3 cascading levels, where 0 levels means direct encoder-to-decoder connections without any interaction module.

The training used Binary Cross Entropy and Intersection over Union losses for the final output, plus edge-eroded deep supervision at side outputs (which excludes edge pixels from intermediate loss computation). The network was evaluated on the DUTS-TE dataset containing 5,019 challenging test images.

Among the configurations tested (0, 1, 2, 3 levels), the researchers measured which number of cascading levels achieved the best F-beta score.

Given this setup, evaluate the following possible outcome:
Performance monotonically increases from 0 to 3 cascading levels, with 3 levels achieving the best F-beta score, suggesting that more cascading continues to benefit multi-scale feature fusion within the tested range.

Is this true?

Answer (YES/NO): NO